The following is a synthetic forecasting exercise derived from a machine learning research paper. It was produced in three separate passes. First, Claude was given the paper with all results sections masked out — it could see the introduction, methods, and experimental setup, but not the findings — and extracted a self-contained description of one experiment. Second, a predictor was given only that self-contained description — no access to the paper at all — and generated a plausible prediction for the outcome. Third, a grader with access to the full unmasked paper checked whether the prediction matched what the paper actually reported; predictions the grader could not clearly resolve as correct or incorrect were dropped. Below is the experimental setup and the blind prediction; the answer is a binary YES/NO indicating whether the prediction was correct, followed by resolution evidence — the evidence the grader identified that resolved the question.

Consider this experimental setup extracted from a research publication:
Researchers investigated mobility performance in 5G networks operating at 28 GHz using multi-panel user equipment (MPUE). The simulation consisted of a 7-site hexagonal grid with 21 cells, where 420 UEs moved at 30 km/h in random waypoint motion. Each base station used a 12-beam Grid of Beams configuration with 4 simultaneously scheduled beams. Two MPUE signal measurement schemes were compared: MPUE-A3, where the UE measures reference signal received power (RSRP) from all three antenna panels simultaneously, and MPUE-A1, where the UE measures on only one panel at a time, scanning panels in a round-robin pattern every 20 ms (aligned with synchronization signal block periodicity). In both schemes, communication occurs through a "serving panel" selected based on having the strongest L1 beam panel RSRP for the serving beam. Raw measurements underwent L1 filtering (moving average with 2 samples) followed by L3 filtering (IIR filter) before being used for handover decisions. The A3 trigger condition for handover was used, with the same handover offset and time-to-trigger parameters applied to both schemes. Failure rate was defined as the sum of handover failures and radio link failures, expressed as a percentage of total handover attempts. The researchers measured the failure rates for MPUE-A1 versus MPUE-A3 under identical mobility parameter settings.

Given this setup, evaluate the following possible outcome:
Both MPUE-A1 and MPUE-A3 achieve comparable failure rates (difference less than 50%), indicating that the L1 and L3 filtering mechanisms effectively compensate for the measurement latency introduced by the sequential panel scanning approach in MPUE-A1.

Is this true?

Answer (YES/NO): YES